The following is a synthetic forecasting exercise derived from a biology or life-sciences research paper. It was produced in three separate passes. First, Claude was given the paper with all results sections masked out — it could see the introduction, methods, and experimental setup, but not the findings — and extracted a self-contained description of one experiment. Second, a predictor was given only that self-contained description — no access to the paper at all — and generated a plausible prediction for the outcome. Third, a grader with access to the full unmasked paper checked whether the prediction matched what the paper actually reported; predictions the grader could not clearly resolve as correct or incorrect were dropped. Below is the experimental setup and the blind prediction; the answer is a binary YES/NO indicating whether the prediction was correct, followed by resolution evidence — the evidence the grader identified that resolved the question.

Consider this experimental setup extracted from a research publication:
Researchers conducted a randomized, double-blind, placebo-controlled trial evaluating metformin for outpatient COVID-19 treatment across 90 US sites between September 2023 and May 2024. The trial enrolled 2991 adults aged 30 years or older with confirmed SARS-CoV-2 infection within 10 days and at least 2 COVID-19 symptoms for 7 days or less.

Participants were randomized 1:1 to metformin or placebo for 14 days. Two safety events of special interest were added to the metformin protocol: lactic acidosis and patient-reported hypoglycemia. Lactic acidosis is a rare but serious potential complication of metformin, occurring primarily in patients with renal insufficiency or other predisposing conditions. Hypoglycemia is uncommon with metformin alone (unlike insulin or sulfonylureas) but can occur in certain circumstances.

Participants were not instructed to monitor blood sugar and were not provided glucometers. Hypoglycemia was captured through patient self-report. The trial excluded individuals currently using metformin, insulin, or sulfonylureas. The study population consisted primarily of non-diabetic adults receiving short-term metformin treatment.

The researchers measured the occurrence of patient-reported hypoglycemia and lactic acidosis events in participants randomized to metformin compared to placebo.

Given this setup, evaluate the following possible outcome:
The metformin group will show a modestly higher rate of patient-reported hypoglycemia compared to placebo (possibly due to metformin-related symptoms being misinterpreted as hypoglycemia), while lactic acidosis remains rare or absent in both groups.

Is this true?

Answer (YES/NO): NO